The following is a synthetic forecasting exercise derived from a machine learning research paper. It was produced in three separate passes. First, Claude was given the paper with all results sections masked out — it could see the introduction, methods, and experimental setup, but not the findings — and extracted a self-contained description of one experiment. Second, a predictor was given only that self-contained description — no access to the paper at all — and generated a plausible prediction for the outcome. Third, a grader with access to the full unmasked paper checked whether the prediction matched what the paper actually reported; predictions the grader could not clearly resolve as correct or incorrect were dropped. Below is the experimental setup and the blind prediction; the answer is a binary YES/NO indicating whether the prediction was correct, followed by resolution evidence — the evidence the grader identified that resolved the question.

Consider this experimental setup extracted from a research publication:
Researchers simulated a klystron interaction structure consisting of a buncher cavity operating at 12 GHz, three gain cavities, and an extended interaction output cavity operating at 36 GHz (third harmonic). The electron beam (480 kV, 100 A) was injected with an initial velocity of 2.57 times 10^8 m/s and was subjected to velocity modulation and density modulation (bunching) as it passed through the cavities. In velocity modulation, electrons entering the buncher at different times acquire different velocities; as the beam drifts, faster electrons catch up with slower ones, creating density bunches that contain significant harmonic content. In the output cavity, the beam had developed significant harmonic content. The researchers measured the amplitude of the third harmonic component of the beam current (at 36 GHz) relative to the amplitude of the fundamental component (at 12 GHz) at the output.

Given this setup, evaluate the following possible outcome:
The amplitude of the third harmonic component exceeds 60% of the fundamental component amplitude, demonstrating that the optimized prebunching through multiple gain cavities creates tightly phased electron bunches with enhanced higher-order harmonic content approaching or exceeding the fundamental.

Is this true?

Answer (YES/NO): YES